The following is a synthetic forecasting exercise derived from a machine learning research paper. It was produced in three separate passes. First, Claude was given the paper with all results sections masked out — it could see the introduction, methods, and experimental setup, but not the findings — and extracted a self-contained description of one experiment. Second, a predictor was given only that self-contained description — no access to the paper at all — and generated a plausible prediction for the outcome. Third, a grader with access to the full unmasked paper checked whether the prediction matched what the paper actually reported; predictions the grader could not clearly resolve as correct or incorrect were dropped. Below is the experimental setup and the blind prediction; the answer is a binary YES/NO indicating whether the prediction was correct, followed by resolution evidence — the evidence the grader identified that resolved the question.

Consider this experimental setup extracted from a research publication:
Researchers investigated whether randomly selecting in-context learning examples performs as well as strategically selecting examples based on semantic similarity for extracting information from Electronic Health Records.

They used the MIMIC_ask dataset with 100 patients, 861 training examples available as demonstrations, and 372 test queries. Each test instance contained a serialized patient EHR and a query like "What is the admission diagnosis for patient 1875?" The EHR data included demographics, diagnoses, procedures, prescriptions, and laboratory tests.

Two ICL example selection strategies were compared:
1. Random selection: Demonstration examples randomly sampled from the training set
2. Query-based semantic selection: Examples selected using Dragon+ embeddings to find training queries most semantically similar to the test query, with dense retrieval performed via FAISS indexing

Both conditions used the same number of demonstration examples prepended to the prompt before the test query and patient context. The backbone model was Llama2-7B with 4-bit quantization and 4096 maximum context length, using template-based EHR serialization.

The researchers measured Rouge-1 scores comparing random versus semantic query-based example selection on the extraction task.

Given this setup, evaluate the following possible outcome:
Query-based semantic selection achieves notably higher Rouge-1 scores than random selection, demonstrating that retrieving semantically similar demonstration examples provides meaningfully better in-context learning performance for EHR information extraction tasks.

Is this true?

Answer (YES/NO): YES